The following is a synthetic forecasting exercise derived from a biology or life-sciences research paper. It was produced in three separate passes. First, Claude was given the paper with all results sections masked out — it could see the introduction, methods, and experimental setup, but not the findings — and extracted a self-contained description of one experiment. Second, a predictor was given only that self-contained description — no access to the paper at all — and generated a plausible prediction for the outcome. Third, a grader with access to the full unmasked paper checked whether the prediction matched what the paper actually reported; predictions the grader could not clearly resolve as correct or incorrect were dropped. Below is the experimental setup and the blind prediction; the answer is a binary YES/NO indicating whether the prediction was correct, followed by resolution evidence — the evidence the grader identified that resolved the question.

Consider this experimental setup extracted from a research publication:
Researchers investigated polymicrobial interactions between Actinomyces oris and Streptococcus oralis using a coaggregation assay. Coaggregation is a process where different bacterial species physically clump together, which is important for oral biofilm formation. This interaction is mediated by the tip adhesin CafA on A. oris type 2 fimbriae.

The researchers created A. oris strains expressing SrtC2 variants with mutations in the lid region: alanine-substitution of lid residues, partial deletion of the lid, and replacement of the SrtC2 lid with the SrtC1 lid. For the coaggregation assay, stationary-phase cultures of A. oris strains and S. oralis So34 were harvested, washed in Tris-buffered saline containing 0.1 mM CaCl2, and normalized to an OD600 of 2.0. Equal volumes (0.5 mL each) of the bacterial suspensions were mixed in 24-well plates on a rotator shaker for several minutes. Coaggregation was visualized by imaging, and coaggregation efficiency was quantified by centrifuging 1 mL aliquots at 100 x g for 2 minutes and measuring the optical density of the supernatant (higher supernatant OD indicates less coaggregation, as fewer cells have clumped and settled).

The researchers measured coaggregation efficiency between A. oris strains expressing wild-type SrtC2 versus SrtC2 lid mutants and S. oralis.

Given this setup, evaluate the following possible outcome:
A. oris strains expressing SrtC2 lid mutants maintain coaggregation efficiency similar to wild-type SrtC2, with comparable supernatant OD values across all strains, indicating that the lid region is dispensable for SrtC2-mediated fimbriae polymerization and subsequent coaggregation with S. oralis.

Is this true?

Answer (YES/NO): NO